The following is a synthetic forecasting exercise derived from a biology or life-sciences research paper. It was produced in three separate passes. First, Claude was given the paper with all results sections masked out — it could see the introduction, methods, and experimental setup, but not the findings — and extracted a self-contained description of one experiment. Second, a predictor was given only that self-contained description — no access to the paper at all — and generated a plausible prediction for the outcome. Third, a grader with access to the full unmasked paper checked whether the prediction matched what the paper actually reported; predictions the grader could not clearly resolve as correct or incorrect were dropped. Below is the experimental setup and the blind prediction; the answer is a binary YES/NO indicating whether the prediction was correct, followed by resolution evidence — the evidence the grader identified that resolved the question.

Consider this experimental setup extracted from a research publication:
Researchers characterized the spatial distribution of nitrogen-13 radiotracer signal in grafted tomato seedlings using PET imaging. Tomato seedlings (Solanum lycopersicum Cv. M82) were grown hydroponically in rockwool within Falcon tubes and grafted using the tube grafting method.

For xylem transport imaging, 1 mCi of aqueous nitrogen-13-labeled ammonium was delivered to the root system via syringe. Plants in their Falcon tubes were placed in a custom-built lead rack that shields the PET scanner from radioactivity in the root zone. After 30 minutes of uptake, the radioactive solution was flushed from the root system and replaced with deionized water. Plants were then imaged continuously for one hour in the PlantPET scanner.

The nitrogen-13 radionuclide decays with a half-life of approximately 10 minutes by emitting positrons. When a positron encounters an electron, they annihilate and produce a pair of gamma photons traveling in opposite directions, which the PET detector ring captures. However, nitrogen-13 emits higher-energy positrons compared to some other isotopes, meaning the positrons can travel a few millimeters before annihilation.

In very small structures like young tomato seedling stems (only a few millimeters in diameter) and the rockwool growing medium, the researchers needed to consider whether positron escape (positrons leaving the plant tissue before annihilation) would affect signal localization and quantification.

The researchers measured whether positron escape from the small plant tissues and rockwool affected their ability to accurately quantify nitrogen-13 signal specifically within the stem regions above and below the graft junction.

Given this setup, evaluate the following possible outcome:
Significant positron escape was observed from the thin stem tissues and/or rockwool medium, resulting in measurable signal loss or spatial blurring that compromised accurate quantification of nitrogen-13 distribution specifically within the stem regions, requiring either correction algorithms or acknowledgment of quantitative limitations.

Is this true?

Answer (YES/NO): YES